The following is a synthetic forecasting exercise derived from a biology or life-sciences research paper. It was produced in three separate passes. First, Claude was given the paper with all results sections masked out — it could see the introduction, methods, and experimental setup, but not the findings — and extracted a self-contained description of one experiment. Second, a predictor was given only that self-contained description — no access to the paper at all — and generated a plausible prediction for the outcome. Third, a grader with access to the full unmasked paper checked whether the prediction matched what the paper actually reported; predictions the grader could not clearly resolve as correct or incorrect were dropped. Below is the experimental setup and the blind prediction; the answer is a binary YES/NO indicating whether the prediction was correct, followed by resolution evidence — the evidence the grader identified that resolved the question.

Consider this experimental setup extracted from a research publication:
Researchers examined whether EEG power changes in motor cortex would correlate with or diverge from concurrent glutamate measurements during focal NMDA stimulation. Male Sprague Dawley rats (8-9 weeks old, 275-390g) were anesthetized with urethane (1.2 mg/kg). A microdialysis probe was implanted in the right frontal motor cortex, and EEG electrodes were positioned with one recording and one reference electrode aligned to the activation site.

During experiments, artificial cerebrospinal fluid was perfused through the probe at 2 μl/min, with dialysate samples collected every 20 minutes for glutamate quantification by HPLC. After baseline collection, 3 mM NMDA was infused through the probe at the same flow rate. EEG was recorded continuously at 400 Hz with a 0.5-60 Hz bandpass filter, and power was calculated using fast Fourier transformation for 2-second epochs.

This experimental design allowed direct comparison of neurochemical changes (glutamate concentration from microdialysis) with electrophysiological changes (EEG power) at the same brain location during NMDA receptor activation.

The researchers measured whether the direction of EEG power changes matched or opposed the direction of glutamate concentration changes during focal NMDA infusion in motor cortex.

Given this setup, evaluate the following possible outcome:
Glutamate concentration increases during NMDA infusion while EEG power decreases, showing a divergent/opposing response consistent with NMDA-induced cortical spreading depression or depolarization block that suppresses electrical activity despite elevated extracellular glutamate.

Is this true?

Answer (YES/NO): YES